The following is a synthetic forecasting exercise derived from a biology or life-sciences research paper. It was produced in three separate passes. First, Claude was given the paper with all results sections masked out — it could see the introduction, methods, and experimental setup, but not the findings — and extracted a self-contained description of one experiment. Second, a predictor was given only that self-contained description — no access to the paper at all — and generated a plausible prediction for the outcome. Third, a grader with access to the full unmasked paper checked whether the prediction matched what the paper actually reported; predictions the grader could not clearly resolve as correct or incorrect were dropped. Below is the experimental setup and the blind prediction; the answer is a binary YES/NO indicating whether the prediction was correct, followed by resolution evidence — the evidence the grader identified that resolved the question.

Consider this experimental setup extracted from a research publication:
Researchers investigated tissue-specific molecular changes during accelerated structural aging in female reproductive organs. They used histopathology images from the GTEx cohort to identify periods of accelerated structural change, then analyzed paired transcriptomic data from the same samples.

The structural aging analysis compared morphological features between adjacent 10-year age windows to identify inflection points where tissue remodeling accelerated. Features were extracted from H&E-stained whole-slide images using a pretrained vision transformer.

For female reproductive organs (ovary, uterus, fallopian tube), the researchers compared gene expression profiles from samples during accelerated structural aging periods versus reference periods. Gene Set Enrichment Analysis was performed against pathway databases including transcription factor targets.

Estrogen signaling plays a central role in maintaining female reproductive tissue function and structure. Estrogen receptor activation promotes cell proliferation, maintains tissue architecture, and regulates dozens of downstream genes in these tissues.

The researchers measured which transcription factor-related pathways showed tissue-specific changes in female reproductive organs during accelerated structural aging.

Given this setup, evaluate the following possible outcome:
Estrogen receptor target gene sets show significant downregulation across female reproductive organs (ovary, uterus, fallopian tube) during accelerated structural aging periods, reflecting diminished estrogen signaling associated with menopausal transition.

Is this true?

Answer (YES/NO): NO